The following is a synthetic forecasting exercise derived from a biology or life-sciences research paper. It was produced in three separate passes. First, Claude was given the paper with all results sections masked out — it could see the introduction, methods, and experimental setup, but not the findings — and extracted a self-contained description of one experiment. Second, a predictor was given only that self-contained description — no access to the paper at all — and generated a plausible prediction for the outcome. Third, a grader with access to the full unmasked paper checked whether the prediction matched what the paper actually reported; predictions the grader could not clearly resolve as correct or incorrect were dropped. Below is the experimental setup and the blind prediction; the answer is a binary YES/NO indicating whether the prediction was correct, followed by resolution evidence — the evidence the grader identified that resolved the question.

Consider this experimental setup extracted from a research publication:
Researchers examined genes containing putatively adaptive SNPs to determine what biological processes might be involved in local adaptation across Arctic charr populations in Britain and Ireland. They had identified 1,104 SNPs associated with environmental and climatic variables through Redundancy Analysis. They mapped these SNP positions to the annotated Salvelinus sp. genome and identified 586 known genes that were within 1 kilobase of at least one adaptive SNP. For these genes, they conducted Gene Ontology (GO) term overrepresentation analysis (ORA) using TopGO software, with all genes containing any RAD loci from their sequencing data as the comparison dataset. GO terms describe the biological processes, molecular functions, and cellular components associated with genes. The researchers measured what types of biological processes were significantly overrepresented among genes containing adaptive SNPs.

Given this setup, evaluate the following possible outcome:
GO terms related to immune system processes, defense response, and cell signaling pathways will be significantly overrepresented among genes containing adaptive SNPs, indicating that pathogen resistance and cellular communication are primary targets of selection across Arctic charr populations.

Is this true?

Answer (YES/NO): NO